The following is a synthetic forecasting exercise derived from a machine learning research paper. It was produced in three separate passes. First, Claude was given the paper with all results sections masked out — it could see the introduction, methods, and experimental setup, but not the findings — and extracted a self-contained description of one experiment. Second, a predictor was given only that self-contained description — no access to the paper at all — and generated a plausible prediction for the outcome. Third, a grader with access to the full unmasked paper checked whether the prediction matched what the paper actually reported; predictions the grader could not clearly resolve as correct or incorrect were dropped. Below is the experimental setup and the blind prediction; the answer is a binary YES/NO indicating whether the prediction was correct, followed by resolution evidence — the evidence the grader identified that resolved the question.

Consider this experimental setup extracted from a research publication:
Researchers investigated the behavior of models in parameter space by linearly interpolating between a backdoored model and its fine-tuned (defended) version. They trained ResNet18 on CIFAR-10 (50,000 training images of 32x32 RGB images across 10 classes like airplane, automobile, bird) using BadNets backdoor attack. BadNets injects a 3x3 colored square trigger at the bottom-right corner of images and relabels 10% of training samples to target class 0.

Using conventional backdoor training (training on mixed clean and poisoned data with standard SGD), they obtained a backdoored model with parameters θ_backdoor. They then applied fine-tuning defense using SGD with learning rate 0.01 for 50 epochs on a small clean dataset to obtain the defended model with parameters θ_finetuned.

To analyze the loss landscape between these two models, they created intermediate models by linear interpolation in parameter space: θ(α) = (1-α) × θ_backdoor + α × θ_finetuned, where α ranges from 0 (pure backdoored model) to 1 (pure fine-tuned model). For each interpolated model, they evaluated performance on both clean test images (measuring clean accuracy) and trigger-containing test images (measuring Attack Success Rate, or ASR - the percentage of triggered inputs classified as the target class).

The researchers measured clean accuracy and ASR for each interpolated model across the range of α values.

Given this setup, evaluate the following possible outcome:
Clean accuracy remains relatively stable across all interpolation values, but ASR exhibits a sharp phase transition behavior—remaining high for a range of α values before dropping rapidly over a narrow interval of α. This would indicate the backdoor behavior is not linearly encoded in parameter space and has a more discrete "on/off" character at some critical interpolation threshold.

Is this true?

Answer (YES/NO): NO